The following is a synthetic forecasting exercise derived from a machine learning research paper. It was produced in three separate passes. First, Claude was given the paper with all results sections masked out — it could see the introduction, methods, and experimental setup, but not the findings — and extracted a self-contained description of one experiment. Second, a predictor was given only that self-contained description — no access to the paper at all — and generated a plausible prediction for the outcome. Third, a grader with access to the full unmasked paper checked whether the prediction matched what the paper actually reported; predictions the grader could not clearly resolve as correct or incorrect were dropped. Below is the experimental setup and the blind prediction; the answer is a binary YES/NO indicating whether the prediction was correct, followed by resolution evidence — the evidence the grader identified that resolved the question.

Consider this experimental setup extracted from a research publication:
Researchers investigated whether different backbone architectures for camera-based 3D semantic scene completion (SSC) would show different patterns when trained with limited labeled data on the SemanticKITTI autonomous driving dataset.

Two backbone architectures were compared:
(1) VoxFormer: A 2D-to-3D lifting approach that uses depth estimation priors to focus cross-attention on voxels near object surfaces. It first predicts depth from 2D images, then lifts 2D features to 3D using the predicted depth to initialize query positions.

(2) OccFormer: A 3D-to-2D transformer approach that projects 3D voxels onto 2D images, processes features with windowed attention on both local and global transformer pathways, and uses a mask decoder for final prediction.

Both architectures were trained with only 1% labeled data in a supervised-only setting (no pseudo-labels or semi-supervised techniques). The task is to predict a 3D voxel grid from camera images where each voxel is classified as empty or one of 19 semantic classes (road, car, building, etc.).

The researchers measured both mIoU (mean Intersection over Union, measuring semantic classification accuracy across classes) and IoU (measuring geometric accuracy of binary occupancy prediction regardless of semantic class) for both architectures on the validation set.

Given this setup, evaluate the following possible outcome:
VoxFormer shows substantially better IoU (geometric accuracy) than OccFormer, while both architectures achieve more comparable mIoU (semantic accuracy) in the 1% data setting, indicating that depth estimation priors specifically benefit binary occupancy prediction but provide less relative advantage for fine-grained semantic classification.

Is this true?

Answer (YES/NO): YES